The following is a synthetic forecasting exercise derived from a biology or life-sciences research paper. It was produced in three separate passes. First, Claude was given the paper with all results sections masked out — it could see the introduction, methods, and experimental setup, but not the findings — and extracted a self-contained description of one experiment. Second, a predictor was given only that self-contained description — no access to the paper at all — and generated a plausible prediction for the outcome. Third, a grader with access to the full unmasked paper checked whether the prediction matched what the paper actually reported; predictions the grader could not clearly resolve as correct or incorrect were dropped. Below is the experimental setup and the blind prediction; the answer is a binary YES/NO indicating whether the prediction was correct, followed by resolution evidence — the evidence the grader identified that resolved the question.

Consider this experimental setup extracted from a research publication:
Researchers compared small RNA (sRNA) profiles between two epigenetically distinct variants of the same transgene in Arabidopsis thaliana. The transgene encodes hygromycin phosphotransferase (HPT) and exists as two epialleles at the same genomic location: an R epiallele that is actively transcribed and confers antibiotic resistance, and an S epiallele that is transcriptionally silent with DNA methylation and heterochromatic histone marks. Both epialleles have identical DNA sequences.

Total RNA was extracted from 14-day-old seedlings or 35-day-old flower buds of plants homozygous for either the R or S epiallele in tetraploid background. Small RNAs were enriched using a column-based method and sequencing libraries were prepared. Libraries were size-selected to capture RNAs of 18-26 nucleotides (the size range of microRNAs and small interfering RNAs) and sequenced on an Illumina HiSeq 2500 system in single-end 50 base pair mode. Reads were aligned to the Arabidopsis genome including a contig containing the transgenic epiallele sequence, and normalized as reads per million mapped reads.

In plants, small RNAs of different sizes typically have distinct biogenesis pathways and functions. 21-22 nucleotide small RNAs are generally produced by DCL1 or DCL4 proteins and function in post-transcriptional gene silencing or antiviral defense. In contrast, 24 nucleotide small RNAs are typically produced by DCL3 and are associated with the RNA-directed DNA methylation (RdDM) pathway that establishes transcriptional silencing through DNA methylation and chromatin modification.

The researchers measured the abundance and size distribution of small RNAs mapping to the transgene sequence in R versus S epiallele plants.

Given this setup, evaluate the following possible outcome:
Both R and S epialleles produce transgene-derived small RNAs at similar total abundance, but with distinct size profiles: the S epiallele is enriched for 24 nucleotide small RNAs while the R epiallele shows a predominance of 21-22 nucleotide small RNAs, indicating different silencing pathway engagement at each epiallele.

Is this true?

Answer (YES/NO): NO